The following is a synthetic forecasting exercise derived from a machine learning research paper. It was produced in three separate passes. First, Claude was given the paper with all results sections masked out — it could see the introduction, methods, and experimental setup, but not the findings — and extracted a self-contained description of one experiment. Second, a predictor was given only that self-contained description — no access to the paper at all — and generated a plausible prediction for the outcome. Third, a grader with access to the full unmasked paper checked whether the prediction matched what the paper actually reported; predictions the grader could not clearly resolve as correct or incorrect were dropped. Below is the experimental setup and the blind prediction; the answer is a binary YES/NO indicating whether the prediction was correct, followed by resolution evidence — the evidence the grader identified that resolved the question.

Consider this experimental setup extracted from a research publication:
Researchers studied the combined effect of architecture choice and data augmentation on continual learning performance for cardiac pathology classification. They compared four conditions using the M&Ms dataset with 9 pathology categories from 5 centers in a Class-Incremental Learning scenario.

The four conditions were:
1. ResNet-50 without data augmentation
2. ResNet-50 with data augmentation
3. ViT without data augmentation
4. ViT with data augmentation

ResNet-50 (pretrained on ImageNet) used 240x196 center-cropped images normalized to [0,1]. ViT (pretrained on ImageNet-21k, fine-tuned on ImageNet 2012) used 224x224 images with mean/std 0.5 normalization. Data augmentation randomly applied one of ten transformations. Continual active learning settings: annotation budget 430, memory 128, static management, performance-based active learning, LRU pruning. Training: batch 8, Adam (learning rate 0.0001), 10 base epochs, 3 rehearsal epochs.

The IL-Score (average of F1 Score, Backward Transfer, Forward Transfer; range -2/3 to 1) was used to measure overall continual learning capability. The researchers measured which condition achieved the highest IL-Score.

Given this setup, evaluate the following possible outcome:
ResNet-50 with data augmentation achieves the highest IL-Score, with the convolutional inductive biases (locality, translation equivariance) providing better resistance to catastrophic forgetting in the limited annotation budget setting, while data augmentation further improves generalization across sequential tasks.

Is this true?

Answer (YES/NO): YES